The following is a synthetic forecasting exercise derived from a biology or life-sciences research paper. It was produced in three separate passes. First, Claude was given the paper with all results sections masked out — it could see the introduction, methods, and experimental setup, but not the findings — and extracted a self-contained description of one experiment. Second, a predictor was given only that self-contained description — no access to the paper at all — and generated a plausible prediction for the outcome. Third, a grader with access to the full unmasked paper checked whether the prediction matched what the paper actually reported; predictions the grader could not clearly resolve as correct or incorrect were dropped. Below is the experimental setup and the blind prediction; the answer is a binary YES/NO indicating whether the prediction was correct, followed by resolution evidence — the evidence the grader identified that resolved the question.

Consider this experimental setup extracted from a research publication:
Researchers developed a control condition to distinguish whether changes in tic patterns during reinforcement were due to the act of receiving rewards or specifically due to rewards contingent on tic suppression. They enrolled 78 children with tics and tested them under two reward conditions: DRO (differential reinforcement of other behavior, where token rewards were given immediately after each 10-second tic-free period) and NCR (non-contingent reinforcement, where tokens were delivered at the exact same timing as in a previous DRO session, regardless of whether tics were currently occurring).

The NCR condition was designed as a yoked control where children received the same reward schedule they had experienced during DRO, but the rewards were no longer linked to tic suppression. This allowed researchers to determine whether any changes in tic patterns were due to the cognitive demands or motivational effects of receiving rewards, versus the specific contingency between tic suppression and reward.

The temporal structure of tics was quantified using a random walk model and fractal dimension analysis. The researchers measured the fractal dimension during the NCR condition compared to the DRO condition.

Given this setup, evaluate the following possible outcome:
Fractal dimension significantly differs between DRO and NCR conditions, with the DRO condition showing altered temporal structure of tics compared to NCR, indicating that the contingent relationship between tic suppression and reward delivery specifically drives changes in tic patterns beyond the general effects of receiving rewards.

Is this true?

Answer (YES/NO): YES